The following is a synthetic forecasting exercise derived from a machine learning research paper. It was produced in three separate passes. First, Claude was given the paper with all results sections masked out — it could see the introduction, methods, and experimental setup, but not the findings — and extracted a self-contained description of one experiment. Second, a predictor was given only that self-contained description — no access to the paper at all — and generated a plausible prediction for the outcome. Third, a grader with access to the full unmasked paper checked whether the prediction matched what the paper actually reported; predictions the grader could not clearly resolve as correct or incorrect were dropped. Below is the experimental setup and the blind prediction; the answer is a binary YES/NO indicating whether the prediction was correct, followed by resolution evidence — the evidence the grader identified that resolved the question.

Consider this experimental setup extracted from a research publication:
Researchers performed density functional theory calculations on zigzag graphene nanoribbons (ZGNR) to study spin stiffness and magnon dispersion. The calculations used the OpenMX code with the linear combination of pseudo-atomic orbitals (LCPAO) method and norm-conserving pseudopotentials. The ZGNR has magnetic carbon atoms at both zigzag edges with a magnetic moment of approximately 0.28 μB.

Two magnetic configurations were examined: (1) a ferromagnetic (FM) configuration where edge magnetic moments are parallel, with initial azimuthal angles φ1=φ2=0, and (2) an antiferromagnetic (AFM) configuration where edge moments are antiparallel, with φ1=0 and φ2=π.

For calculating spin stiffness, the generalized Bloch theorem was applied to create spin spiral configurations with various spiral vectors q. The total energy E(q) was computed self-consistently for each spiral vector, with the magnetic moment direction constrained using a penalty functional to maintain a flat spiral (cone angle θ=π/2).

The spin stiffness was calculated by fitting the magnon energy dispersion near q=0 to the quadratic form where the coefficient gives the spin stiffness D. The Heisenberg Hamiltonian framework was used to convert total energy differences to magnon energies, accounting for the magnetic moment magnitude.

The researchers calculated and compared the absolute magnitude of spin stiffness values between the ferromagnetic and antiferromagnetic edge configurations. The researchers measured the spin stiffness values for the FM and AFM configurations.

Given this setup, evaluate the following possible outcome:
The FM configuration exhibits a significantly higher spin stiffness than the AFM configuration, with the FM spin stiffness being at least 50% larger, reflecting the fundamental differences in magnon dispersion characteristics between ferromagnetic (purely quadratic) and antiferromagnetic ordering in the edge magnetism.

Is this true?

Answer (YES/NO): NO